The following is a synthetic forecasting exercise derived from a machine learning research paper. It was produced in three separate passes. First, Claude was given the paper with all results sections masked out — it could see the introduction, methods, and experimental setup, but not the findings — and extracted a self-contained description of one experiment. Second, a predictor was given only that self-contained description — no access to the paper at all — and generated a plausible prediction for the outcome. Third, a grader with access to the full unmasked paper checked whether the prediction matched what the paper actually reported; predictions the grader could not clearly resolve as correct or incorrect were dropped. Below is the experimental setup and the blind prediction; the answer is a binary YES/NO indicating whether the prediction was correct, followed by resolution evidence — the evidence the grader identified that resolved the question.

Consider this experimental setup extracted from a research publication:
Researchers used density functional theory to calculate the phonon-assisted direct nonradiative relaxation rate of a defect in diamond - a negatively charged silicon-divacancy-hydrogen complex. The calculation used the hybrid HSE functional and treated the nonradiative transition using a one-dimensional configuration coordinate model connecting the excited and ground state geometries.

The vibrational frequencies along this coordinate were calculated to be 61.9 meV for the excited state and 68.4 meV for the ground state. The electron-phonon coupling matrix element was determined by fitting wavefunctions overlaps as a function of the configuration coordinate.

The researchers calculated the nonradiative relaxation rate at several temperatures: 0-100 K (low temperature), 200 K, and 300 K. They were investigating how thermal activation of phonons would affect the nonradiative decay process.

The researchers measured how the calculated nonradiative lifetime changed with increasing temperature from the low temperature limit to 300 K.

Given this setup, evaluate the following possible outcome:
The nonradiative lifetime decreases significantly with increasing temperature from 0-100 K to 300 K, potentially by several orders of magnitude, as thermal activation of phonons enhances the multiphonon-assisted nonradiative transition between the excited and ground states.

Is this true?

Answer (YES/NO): NO